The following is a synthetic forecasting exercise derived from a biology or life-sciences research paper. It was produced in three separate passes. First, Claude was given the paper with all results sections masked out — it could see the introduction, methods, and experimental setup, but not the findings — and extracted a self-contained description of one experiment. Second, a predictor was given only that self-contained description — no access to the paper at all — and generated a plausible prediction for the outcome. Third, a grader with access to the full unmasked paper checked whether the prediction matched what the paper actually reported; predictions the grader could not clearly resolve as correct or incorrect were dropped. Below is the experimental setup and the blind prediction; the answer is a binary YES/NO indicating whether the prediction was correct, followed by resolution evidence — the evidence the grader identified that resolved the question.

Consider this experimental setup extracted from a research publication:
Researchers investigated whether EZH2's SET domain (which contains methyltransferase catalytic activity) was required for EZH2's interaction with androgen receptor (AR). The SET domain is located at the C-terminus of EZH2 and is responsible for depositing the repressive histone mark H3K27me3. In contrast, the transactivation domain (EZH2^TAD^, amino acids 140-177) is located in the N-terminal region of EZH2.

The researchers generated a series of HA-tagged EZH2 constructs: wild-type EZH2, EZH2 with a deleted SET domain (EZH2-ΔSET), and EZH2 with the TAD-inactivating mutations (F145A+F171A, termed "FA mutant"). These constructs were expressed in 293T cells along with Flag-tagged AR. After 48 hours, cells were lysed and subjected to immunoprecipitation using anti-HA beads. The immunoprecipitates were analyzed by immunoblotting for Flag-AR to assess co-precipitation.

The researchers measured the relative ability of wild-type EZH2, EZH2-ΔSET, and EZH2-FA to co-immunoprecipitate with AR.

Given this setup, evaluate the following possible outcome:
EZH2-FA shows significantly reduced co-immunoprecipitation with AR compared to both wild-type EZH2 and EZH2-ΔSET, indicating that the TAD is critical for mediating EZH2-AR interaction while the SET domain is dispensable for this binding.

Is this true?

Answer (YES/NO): YES